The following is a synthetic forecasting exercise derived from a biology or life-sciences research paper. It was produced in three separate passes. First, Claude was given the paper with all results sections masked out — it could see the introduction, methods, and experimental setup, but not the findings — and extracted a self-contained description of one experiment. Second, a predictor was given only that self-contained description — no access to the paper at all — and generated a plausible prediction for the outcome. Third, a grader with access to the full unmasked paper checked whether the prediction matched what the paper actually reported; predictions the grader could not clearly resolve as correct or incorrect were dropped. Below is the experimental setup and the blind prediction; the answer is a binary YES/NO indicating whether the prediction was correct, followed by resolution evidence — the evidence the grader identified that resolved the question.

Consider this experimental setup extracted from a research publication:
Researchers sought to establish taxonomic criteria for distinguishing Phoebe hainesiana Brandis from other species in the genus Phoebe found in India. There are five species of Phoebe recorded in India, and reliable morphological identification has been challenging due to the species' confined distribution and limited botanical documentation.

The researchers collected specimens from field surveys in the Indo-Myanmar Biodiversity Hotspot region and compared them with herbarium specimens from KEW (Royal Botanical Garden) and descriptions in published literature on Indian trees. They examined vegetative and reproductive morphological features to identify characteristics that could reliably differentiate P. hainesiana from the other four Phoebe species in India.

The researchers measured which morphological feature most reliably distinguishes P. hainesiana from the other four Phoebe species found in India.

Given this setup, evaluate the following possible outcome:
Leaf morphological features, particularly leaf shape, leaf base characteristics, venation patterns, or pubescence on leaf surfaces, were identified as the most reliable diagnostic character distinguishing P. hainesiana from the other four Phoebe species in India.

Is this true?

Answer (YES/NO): NO